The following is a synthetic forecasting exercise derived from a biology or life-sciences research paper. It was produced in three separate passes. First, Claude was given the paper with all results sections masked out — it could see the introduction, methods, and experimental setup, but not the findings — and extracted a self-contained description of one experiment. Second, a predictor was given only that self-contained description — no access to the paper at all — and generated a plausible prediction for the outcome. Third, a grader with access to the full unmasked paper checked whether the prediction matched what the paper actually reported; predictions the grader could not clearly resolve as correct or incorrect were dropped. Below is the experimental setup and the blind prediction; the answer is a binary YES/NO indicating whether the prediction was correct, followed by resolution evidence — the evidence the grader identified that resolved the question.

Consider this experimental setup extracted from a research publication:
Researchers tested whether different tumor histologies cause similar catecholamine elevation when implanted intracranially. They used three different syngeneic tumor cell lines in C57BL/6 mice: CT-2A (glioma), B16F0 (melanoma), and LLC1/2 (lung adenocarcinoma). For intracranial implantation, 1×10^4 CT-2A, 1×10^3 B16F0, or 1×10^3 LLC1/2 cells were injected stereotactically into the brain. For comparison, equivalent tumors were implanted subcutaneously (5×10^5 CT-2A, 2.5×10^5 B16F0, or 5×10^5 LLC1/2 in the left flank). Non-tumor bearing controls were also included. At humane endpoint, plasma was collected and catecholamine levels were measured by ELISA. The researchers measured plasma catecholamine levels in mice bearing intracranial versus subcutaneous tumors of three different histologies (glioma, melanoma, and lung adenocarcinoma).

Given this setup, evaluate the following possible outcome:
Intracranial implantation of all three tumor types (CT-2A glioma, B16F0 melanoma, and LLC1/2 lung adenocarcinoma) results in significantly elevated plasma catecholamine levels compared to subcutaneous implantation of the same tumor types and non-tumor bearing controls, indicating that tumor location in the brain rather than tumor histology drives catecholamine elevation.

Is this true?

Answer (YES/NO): YES